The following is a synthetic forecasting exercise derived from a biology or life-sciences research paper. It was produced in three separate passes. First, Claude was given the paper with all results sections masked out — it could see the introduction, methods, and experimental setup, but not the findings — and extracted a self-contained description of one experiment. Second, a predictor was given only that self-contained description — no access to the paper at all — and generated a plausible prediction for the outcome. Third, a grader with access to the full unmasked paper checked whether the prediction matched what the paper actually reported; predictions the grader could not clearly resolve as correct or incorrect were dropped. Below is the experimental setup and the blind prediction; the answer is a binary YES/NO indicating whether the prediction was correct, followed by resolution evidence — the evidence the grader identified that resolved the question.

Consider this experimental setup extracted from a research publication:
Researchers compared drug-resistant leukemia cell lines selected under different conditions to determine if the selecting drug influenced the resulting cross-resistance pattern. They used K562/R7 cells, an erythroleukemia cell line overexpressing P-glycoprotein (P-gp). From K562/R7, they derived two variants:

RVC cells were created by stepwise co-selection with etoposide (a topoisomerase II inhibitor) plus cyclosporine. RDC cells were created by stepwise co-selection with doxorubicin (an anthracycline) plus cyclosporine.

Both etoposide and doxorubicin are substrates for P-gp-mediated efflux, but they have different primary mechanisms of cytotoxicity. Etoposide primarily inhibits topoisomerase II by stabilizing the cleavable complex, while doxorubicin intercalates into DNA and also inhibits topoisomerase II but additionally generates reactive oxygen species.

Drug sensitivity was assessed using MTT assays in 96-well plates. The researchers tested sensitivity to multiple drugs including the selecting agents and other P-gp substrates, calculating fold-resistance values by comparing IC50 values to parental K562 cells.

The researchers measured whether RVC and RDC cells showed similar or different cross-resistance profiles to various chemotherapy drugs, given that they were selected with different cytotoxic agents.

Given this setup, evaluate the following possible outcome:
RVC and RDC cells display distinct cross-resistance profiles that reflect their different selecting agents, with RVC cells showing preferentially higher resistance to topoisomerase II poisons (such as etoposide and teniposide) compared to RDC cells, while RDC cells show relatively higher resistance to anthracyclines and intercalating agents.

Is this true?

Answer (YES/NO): NO